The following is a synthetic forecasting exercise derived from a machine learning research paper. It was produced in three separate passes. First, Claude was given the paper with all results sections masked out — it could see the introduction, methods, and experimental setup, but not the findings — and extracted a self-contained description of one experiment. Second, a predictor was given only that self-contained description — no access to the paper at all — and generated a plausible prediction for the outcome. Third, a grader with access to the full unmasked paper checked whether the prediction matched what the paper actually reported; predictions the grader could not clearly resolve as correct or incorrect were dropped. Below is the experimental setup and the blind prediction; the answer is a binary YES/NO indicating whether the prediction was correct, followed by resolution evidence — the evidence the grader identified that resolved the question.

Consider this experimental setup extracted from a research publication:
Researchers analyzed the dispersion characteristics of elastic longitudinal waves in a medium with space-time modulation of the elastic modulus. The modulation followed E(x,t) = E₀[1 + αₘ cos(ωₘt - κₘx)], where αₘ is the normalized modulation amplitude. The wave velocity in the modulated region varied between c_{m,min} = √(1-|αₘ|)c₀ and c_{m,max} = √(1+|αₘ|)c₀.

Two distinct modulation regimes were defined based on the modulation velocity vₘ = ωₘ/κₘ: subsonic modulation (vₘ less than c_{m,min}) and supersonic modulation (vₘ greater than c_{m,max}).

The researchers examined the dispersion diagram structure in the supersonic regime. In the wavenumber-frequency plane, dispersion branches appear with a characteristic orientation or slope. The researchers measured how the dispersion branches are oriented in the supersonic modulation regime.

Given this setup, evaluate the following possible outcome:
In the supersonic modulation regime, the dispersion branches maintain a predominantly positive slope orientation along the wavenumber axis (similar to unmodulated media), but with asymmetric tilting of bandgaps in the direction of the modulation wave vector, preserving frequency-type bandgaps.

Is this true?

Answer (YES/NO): NO